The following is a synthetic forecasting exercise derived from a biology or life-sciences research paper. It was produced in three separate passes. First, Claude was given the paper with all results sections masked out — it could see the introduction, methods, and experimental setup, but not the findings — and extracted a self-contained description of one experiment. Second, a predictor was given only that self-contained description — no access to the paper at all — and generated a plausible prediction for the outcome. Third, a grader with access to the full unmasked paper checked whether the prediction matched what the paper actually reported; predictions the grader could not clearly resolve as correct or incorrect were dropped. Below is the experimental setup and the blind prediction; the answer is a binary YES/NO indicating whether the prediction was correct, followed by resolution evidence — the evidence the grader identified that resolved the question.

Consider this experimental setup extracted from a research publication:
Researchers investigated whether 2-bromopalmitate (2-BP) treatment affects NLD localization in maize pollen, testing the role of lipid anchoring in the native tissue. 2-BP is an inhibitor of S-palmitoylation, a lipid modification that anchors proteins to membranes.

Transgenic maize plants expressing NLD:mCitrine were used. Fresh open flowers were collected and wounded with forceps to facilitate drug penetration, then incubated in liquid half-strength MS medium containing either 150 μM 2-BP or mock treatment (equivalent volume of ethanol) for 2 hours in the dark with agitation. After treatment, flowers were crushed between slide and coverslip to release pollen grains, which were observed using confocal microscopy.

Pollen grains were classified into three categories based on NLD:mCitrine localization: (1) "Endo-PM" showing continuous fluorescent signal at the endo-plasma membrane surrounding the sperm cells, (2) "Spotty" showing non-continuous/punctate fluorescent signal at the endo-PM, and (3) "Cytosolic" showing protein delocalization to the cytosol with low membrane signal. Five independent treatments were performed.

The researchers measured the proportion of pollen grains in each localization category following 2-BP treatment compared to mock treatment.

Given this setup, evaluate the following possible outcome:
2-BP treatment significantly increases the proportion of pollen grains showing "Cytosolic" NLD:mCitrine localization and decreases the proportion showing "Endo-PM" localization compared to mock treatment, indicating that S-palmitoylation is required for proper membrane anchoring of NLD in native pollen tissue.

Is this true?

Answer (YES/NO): YES